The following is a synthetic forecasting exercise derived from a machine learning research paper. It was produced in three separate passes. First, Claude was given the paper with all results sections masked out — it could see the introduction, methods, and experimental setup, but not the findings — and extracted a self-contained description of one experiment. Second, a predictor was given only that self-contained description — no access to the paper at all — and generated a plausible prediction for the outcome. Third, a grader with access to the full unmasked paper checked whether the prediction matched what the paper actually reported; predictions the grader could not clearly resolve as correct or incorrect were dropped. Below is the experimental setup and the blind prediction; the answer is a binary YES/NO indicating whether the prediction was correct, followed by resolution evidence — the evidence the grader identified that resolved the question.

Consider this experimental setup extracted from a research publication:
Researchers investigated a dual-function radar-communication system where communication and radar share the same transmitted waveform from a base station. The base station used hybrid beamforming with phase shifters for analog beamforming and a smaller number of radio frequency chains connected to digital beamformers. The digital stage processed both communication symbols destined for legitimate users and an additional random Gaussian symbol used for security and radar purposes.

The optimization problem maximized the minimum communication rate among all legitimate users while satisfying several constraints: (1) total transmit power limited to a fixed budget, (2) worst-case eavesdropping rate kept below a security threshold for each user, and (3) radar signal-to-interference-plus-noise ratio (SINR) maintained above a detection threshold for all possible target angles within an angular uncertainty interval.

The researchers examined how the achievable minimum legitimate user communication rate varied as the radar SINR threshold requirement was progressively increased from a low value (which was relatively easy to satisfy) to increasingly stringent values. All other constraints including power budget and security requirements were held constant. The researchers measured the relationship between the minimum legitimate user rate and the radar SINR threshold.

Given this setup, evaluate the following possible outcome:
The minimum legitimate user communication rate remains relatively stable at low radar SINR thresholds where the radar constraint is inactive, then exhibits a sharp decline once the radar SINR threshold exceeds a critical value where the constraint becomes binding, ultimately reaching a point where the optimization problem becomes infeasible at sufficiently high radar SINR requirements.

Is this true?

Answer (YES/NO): NO